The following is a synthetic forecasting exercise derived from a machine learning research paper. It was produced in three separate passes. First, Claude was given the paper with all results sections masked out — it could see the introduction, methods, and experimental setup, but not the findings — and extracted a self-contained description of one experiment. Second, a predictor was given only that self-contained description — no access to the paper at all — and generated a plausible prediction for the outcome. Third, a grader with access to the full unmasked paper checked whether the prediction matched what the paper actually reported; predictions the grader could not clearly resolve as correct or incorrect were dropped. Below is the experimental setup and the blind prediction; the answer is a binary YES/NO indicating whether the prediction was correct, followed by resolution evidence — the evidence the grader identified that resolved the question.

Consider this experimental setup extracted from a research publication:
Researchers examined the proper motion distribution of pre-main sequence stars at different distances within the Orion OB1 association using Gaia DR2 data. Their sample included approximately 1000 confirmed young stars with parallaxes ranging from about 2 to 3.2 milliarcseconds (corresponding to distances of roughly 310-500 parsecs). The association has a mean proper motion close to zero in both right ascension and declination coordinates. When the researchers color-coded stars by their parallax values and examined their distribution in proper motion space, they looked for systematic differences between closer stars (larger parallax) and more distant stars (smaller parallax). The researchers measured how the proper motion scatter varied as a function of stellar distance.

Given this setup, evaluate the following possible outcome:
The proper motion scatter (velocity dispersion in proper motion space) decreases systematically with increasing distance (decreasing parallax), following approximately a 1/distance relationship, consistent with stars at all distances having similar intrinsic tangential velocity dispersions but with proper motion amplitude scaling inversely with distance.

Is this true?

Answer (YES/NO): NO